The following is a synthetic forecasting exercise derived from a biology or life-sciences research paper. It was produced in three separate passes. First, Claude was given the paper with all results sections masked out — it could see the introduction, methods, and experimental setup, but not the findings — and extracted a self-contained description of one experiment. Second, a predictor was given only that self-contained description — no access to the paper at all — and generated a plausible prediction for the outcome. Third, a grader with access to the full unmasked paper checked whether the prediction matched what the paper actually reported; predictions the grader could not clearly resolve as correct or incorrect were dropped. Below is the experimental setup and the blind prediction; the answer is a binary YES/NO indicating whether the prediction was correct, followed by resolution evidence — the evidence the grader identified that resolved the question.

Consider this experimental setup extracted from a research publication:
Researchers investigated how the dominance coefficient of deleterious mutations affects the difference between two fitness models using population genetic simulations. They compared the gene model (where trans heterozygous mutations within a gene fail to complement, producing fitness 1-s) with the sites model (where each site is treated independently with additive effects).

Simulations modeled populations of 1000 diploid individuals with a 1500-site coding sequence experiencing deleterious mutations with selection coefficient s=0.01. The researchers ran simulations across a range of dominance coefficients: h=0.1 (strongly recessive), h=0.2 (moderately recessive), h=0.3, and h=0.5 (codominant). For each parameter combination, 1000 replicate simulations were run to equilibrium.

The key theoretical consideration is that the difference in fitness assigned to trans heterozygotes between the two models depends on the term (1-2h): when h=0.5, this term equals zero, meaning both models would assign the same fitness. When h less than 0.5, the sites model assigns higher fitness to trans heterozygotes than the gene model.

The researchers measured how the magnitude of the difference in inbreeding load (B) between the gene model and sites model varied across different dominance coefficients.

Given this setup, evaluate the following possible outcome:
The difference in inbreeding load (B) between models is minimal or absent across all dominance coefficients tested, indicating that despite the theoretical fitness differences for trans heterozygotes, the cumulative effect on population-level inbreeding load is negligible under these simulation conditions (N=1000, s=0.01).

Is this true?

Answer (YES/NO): NO